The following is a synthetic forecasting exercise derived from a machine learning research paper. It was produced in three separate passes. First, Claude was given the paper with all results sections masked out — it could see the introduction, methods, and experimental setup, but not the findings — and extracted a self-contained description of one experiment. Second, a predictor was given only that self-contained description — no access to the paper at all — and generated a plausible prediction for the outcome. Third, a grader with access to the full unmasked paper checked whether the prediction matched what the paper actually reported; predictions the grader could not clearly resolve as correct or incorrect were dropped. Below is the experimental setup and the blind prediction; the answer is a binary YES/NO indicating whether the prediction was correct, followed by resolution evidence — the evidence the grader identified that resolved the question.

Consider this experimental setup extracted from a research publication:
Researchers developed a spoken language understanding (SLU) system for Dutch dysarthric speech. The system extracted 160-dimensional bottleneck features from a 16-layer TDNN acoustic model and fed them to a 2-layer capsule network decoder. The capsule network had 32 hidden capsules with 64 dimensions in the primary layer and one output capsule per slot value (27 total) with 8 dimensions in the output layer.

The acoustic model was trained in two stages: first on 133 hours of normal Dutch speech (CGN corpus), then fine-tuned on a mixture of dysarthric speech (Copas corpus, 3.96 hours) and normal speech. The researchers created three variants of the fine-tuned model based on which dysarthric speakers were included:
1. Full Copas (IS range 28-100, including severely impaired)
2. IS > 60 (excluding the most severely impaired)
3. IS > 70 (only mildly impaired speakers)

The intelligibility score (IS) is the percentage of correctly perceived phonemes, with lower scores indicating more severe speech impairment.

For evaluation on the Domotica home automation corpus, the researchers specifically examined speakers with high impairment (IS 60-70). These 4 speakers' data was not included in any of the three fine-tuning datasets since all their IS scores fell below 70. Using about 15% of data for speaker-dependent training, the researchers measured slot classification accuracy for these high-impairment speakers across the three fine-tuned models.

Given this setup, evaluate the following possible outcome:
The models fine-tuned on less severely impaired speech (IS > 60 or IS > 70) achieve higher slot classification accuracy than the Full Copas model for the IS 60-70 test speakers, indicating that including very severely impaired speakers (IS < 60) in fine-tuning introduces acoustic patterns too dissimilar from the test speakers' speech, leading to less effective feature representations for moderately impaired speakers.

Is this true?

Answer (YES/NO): NO